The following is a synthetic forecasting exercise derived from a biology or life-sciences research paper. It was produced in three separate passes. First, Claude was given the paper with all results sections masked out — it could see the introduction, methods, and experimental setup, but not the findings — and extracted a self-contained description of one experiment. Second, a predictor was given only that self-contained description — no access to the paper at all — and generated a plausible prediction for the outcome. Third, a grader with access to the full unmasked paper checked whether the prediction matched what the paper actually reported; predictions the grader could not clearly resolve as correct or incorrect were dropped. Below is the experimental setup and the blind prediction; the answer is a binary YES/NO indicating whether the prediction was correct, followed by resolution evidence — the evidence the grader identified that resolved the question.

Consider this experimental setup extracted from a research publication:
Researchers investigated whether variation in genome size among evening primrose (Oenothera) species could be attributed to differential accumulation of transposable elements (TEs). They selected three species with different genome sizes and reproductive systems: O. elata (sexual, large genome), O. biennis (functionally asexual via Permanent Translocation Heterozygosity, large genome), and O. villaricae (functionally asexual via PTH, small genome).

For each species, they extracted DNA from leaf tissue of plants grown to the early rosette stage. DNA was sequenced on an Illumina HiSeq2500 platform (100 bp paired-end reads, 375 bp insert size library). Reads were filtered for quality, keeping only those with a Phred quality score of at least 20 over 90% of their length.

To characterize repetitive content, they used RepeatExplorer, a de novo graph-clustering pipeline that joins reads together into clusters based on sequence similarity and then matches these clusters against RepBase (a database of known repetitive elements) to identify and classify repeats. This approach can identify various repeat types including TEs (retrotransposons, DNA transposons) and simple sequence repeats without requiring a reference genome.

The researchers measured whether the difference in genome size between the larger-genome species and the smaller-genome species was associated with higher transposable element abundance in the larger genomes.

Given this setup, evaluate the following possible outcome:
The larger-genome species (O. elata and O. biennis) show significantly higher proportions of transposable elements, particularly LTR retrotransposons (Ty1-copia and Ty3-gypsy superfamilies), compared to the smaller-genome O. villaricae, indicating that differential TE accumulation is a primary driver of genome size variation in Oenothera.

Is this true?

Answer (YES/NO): NO